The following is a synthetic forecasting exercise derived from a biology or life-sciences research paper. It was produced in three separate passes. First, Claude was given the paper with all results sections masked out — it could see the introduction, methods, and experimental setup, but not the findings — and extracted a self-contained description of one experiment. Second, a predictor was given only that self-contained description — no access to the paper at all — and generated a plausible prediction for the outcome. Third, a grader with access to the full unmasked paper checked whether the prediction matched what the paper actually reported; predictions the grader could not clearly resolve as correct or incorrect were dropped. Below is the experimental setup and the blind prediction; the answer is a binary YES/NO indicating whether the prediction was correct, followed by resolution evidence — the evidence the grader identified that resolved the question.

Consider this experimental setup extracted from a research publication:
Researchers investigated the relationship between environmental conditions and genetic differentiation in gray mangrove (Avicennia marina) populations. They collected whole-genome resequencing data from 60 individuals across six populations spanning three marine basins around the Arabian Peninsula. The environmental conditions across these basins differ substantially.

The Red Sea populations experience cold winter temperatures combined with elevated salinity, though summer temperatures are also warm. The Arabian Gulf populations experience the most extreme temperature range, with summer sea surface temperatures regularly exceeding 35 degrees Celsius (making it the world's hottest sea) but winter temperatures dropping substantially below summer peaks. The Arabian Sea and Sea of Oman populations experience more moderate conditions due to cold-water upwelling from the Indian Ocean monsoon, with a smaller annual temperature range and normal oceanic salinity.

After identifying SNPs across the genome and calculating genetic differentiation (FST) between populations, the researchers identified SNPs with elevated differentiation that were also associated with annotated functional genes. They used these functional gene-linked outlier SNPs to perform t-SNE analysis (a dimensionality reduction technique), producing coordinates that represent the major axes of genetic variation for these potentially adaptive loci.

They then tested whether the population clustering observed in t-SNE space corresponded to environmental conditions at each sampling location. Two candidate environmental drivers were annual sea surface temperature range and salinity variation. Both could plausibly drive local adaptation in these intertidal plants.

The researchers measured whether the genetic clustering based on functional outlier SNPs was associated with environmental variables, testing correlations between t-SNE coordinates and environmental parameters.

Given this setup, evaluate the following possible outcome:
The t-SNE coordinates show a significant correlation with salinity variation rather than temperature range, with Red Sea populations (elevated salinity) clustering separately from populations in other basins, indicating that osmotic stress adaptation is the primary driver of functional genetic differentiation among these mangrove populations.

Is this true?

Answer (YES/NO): NO